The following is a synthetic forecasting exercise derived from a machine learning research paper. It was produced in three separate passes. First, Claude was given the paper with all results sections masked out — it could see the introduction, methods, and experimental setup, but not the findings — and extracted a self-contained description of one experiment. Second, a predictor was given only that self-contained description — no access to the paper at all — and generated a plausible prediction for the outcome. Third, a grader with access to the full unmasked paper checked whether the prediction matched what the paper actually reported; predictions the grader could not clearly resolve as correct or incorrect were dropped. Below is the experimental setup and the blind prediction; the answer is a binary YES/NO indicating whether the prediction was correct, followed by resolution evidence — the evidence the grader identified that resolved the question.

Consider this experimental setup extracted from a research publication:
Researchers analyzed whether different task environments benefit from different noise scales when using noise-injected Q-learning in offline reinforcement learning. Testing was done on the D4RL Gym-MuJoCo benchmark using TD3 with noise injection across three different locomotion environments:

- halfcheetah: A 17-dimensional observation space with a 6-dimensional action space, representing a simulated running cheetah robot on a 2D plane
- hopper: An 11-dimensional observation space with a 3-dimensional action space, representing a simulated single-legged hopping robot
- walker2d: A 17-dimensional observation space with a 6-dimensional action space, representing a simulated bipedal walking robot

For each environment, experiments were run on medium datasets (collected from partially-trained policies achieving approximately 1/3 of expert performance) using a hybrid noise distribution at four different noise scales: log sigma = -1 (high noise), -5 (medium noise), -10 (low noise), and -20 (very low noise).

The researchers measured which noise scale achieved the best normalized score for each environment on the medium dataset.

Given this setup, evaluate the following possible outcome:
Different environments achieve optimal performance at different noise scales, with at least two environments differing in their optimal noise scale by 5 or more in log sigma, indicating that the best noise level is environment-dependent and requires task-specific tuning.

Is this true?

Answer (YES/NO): YES